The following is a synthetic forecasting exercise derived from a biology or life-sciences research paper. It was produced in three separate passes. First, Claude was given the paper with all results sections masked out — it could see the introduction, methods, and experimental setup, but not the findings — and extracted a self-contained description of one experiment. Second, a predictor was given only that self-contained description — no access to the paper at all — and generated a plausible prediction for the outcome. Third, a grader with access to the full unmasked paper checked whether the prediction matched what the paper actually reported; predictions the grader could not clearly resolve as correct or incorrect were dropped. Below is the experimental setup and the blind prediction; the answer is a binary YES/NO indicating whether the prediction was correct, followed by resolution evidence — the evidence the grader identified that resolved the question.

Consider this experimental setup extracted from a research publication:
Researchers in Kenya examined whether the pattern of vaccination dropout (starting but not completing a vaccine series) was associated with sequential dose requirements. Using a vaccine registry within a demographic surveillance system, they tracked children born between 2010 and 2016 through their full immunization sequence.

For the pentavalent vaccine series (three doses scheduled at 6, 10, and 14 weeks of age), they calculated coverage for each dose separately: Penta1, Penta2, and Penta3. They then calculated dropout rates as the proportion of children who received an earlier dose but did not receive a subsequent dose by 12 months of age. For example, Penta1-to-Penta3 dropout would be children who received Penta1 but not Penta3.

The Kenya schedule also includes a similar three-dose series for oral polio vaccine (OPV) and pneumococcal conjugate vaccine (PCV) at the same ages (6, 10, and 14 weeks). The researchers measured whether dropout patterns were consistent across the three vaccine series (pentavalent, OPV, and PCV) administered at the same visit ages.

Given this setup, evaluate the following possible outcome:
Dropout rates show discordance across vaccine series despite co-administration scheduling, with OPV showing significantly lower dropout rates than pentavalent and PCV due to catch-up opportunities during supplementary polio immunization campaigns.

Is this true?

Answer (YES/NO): NO